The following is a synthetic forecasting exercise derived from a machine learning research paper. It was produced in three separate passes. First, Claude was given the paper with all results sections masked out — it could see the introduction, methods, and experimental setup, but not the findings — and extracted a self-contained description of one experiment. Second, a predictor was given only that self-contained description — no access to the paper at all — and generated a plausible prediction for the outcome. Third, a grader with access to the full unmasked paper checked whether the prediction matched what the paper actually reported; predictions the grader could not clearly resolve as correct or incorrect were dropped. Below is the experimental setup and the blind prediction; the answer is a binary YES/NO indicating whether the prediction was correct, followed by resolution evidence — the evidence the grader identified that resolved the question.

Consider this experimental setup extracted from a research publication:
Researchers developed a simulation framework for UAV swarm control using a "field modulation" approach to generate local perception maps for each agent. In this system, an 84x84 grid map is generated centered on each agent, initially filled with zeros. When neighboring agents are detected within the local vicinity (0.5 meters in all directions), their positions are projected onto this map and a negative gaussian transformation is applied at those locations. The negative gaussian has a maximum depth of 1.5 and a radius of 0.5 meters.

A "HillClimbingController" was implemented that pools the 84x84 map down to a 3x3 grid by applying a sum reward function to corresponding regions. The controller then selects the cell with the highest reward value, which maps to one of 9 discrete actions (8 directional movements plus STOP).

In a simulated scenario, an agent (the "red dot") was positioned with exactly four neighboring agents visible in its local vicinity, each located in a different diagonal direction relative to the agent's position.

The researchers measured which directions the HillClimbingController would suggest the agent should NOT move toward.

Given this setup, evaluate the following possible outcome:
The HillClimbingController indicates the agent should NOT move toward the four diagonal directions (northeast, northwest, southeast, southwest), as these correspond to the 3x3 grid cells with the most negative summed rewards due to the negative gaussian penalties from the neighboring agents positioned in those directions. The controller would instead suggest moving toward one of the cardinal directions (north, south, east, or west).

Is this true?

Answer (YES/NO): YES